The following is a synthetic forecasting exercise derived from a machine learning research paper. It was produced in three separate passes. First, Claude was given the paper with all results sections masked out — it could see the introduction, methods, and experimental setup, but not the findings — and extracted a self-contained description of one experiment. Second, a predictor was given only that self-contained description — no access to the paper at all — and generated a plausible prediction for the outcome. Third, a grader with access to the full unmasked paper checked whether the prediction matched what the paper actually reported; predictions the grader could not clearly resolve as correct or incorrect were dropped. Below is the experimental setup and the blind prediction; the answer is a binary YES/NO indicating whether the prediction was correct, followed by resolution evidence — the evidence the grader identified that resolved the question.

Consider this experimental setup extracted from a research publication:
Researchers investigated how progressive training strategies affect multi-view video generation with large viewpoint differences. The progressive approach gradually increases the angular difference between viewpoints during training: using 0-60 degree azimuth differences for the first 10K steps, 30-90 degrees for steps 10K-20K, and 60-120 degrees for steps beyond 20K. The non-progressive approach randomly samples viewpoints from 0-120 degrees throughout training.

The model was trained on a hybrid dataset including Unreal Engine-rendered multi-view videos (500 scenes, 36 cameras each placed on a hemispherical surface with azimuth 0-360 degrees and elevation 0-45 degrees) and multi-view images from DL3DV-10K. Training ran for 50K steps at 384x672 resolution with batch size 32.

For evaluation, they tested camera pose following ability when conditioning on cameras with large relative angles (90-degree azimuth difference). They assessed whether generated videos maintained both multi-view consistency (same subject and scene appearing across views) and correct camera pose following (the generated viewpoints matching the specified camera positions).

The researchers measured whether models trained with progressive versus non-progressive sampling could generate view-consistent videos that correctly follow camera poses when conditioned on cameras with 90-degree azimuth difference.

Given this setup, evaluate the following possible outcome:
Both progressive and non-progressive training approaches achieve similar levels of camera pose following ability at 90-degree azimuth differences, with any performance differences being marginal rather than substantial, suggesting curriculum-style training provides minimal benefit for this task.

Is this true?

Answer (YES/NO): NO